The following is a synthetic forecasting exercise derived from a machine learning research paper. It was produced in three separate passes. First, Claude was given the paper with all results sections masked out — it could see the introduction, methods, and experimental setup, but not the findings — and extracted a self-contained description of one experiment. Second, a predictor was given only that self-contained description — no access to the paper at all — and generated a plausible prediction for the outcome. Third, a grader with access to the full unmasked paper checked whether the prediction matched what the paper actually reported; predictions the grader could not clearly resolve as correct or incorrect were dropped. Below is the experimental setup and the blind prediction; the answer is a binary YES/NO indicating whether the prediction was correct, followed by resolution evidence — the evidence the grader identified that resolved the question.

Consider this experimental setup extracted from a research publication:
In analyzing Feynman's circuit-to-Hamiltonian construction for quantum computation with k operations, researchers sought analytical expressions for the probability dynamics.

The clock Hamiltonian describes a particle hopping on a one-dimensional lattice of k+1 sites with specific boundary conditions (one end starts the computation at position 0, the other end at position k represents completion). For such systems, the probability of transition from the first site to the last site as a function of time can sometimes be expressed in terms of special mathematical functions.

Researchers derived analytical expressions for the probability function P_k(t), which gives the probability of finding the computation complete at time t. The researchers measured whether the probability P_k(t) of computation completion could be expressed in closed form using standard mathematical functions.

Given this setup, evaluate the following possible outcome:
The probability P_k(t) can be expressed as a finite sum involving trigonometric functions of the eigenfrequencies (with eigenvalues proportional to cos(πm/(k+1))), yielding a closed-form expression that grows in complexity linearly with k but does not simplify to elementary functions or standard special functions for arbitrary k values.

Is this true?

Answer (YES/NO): YES